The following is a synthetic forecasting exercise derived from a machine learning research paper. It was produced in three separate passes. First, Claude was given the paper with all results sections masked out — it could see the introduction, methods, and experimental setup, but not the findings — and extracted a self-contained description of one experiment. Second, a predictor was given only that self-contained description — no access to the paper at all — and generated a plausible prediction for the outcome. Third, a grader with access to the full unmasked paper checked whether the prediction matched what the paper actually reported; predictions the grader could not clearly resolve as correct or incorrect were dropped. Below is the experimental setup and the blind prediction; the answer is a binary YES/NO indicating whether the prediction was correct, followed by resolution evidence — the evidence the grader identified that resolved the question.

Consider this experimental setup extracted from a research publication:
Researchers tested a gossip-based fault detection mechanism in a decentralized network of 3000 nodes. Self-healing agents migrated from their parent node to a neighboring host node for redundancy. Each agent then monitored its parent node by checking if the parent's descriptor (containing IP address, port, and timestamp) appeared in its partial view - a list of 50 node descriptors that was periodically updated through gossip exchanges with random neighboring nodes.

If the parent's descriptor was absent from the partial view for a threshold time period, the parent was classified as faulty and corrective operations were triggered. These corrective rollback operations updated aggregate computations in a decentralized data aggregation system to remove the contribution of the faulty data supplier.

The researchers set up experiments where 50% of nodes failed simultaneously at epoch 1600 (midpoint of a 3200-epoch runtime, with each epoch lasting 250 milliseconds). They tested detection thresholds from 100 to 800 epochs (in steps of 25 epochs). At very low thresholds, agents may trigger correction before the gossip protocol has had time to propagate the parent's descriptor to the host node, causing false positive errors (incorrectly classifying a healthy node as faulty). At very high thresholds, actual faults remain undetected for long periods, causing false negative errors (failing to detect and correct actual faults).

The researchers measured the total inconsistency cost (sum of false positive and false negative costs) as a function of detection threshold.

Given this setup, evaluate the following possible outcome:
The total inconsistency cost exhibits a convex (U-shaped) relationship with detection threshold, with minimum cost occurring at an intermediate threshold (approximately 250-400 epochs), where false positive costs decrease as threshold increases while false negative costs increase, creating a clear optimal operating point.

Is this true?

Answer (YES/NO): YES